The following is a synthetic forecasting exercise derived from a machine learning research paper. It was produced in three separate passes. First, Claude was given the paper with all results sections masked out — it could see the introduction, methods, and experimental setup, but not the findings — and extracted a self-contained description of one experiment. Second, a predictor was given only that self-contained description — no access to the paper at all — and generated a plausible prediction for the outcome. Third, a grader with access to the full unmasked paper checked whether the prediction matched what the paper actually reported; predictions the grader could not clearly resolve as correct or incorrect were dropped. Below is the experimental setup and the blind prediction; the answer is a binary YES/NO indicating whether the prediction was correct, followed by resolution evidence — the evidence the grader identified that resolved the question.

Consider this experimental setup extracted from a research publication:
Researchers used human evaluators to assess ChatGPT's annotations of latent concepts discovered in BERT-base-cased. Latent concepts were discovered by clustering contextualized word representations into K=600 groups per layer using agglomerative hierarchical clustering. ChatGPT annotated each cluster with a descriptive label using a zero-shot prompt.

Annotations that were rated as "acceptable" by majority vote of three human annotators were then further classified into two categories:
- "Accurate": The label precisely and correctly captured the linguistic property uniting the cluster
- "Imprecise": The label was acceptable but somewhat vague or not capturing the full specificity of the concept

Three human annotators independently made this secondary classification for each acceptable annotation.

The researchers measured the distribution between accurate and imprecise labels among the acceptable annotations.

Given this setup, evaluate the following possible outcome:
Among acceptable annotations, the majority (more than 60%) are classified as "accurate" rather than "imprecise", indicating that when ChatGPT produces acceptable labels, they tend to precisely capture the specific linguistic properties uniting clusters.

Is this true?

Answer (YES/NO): YES